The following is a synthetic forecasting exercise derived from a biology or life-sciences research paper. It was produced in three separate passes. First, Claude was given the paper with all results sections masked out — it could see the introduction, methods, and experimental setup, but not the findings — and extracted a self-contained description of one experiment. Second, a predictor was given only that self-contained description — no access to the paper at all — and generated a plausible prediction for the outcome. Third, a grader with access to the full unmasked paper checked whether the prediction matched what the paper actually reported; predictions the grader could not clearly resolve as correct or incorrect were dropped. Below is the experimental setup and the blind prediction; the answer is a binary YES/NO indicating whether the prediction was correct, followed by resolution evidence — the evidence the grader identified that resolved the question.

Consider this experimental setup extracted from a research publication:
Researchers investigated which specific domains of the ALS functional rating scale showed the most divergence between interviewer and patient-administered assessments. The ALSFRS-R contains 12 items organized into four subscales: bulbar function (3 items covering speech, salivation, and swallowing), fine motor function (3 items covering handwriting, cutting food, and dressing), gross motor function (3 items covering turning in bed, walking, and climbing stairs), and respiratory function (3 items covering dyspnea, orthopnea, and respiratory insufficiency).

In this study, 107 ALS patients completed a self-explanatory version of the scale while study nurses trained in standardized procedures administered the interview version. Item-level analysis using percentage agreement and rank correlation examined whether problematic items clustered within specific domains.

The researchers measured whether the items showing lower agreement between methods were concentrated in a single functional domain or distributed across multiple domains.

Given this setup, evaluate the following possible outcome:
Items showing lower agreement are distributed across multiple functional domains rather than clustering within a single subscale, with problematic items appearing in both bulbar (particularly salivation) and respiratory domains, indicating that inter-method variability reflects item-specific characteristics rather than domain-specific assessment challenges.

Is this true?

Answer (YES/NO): NO